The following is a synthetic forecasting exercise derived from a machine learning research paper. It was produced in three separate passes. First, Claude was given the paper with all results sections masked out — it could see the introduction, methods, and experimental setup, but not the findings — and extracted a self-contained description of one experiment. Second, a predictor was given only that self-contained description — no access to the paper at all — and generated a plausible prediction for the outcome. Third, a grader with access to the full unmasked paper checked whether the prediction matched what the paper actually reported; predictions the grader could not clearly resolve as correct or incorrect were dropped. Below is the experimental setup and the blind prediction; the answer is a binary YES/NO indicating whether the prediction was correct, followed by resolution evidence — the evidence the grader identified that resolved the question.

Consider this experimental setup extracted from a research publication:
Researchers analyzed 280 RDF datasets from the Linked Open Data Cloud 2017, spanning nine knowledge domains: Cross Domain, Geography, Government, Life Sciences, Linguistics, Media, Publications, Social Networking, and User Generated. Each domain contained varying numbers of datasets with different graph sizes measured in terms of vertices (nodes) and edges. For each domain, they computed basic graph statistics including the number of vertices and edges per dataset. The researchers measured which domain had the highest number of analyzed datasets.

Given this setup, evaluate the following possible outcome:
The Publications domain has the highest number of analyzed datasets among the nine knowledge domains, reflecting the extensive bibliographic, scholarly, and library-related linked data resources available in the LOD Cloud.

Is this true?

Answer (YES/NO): NO